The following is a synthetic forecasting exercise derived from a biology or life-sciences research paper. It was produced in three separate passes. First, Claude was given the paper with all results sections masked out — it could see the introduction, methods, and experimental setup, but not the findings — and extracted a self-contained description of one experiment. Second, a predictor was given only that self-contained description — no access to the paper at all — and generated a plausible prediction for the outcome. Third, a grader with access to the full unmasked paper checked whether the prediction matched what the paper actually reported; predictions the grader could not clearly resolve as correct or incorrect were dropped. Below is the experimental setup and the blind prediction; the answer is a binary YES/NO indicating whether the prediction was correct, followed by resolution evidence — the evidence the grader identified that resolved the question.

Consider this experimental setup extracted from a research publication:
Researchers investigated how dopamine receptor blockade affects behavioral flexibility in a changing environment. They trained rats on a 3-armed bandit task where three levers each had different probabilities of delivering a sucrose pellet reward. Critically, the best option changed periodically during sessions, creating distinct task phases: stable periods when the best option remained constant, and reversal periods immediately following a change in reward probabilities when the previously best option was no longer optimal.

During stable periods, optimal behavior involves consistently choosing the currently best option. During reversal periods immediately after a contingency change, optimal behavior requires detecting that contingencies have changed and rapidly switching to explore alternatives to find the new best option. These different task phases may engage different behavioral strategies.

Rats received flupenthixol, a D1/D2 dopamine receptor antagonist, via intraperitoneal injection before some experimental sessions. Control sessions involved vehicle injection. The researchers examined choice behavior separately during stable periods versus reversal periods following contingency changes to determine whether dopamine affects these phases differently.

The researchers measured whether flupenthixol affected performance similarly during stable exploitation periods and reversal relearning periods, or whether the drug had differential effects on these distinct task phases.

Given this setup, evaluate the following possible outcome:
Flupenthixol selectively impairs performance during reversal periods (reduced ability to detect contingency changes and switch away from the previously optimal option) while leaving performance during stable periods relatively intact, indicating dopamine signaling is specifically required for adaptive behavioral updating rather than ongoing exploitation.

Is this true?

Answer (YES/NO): NO